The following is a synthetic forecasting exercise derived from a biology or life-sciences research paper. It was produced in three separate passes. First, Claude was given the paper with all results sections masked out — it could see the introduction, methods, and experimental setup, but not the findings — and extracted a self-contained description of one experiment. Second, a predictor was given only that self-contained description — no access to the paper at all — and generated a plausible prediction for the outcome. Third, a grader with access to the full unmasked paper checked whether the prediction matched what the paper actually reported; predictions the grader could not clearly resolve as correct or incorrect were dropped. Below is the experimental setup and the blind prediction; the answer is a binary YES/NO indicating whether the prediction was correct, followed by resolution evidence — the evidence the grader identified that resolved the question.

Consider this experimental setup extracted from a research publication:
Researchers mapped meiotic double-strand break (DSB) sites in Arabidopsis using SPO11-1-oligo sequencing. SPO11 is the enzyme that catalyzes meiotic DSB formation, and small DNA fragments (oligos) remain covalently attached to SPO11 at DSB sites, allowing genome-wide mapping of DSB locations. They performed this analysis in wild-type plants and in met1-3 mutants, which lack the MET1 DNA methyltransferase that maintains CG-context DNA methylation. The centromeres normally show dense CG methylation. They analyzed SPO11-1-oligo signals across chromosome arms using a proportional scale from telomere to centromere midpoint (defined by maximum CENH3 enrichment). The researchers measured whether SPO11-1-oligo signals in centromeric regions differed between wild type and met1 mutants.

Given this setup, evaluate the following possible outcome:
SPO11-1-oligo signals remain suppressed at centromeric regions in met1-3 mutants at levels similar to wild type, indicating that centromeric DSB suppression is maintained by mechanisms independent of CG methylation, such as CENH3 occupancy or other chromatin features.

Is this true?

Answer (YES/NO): NO